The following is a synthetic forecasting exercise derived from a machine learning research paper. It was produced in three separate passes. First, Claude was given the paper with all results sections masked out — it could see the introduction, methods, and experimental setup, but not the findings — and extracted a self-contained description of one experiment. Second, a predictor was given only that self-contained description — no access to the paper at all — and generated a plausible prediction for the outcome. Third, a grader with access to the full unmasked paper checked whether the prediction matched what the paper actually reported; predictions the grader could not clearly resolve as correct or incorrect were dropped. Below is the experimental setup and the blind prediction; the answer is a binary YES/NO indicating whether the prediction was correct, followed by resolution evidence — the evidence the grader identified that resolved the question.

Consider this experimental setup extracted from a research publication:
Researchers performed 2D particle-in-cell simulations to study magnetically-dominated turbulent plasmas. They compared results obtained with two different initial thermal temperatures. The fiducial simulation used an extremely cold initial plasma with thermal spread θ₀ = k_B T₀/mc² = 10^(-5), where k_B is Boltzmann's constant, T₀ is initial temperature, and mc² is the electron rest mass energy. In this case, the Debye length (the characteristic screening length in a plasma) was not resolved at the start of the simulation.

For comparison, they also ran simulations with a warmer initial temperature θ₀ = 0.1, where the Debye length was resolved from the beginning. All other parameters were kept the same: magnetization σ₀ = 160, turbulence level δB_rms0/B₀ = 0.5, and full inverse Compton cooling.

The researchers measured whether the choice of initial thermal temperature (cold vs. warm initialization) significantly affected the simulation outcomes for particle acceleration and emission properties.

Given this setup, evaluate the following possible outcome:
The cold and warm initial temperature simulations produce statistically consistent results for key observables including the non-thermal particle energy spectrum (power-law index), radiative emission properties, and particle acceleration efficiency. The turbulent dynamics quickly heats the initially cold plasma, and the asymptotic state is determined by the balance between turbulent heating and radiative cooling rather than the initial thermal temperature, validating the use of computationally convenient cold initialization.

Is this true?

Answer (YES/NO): YES